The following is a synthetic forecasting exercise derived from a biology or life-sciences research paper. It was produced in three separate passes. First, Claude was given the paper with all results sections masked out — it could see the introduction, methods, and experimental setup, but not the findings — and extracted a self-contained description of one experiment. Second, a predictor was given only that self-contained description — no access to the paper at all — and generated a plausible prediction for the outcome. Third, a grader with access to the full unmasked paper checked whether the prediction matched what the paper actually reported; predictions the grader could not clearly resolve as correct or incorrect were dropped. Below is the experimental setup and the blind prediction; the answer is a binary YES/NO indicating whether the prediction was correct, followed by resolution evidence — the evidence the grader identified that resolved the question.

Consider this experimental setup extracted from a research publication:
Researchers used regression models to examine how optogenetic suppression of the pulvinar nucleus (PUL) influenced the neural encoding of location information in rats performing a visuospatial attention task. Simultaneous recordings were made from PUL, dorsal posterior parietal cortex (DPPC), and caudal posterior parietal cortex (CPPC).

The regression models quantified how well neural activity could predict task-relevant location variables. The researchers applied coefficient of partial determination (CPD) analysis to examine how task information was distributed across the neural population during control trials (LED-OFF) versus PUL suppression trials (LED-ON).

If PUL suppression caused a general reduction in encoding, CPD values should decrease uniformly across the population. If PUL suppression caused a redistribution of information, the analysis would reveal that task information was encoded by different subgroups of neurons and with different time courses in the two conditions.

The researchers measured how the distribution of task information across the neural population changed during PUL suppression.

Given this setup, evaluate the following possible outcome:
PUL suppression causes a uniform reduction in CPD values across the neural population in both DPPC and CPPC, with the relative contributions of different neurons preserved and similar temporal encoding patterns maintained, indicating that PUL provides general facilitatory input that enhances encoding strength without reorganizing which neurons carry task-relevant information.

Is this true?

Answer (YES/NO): NO